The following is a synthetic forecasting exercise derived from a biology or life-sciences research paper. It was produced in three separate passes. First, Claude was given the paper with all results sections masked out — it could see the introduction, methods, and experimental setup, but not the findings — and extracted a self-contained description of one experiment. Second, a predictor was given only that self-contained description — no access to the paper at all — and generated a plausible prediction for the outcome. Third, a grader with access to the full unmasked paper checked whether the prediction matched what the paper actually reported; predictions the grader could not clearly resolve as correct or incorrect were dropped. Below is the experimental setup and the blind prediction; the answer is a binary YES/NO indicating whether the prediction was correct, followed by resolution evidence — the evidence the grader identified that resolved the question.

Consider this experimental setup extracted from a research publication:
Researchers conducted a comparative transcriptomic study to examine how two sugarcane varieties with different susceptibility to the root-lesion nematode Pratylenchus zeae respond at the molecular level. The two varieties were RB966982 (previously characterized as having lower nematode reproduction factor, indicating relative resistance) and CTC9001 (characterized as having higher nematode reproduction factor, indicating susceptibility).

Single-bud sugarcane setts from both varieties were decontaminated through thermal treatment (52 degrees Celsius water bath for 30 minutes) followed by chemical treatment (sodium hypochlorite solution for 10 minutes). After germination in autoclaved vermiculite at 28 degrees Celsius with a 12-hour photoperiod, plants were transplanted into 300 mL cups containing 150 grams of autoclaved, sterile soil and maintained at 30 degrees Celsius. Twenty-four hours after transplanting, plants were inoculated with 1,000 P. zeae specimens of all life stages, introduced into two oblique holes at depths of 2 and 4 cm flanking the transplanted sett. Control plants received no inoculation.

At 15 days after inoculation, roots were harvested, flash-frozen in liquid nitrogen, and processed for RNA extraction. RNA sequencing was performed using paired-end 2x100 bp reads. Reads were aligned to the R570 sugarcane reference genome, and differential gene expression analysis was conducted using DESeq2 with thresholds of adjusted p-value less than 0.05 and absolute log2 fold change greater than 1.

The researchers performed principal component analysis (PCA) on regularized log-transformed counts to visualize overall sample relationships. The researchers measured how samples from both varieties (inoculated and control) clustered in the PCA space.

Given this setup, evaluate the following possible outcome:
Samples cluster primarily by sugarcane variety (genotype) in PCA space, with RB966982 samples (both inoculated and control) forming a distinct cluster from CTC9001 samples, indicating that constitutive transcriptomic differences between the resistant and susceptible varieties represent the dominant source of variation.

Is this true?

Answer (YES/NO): YES